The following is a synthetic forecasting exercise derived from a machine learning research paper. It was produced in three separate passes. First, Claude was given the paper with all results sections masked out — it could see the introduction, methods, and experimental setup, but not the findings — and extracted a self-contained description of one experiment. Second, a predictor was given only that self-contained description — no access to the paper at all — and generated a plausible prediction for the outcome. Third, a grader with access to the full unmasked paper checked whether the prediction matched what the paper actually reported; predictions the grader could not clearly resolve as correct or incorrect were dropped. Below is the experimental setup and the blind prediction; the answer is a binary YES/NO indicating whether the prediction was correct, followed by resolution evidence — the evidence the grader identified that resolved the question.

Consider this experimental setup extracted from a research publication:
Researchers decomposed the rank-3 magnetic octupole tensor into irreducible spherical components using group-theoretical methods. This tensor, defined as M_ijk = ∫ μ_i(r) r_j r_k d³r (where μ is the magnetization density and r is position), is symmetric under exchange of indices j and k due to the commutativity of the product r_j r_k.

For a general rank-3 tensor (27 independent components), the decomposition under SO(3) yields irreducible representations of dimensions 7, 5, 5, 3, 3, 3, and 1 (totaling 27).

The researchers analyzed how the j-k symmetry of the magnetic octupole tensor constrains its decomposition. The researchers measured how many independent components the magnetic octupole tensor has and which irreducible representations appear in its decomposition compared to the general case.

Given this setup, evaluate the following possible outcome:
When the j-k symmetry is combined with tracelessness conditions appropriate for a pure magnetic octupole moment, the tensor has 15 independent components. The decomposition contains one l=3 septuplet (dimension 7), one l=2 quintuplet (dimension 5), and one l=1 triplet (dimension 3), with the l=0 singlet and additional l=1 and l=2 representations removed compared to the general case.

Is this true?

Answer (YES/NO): NO